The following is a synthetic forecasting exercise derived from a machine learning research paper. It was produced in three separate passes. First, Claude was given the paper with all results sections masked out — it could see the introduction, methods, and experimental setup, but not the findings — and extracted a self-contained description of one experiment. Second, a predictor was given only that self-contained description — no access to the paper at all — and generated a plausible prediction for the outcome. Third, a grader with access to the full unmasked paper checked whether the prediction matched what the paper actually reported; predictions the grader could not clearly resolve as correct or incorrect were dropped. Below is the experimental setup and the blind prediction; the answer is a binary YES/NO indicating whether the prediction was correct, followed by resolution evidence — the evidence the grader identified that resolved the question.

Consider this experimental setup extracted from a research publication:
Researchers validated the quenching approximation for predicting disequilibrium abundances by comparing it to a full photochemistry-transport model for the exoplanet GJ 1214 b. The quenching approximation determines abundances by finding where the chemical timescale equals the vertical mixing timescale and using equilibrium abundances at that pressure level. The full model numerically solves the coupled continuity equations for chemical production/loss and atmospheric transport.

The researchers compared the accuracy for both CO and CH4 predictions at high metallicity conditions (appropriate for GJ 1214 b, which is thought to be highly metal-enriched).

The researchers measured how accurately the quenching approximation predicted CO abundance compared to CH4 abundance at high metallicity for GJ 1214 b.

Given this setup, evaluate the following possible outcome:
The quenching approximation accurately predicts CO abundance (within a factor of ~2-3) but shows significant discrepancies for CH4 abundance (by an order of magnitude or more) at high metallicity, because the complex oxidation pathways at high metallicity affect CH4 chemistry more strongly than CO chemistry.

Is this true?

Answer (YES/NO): NO